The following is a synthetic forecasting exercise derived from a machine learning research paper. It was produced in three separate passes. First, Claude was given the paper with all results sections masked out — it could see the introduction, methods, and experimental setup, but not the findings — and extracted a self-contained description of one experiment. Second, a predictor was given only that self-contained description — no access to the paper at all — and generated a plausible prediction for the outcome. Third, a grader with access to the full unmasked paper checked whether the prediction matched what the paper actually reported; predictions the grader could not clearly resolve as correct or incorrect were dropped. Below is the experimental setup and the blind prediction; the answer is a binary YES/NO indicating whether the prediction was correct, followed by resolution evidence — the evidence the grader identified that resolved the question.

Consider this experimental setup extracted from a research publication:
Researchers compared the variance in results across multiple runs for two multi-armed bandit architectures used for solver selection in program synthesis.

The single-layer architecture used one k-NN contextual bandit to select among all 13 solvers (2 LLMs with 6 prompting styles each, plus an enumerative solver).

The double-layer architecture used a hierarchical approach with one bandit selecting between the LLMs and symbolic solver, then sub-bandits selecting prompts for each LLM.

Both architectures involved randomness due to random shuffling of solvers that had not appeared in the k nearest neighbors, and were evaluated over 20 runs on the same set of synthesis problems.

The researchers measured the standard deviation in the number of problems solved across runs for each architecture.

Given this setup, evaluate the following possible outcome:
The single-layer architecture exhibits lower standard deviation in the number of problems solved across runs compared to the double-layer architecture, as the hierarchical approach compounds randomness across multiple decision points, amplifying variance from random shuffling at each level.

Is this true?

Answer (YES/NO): YES